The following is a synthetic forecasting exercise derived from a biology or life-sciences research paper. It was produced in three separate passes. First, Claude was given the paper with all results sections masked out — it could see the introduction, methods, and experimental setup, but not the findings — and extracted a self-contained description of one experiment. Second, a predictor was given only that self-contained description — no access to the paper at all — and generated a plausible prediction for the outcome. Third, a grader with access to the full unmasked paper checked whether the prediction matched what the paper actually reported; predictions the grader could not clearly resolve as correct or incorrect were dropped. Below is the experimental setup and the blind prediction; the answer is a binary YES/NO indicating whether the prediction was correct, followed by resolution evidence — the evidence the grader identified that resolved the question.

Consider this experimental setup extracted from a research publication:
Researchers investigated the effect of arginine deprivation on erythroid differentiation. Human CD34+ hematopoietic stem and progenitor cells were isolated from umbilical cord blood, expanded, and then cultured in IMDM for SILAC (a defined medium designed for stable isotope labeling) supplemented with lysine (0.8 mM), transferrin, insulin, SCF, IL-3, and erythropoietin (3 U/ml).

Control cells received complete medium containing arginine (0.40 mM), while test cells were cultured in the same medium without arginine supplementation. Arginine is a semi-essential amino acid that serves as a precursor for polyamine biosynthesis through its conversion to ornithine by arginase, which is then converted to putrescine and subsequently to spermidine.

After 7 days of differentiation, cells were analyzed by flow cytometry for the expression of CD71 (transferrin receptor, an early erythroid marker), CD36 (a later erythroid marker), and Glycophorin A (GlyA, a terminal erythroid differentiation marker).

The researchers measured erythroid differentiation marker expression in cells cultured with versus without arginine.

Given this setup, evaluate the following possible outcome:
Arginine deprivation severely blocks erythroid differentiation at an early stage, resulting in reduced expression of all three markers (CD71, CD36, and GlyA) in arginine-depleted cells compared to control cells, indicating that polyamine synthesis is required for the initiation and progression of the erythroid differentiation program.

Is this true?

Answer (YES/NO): YES